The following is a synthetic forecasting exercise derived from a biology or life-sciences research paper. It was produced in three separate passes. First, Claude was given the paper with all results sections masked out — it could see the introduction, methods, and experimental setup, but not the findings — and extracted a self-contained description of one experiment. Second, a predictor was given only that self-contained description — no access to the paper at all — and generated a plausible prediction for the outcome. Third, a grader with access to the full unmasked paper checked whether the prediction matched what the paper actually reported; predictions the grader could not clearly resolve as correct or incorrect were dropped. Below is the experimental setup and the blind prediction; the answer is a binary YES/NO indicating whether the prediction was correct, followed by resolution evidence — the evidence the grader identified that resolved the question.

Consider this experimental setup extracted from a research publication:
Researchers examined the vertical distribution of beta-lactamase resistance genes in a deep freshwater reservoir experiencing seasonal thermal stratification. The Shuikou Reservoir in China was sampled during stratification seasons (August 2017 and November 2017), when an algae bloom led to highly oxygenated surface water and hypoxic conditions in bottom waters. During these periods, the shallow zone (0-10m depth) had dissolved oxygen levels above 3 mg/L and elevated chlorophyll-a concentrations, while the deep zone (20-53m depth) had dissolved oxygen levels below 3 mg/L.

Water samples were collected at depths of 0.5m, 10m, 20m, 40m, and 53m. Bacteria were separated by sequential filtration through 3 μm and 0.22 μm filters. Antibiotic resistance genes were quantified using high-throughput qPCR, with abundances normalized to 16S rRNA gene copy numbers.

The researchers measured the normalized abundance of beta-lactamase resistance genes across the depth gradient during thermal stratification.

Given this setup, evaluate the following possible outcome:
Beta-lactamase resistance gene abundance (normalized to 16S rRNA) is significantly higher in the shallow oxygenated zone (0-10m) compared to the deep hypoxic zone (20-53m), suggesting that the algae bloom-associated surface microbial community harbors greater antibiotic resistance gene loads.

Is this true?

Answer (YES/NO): YES